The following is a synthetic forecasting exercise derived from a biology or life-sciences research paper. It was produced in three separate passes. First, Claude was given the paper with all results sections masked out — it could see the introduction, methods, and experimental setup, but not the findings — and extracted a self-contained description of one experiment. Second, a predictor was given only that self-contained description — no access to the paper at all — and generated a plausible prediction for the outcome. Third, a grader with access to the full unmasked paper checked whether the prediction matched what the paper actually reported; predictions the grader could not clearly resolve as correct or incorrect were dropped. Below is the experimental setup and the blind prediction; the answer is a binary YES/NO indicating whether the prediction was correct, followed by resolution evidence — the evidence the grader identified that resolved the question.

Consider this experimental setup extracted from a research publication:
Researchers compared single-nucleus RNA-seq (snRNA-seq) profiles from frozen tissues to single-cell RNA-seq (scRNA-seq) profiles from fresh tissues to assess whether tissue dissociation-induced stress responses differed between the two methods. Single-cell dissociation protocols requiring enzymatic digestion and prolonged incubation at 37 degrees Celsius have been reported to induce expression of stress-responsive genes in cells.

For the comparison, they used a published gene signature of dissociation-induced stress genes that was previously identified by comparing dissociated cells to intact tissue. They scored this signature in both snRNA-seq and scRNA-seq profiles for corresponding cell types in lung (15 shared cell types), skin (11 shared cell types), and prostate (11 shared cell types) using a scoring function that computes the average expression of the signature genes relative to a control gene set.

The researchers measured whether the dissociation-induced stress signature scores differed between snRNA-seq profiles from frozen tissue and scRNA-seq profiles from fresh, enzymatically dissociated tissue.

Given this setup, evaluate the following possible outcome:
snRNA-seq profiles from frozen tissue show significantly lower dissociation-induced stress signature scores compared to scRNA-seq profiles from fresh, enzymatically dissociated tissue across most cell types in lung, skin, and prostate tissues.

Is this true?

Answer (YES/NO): YES